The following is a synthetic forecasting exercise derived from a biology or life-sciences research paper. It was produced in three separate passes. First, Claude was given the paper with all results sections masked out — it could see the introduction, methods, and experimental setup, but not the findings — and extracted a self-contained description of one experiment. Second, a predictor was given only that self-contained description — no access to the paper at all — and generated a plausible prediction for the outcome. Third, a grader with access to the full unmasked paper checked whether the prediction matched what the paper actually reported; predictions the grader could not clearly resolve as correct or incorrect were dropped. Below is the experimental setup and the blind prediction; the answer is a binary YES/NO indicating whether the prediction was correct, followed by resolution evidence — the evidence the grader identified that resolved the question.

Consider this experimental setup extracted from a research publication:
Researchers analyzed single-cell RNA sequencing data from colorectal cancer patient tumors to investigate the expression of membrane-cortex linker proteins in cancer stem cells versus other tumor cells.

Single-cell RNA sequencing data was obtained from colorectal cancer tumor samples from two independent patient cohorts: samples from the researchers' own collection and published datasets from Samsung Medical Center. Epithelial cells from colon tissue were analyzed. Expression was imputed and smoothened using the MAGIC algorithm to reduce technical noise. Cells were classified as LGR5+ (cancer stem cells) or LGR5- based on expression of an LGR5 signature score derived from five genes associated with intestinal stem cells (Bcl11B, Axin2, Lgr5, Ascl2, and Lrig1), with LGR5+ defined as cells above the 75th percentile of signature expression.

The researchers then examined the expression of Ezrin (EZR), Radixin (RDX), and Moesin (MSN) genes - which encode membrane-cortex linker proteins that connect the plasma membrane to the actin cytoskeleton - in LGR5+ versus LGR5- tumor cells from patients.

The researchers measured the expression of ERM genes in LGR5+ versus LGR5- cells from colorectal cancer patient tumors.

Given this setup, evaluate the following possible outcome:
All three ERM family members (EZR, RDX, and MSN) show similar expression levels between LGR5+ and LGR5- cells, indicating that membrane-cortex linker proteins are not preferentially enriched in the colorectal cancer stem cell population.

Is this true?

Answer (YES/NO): NO